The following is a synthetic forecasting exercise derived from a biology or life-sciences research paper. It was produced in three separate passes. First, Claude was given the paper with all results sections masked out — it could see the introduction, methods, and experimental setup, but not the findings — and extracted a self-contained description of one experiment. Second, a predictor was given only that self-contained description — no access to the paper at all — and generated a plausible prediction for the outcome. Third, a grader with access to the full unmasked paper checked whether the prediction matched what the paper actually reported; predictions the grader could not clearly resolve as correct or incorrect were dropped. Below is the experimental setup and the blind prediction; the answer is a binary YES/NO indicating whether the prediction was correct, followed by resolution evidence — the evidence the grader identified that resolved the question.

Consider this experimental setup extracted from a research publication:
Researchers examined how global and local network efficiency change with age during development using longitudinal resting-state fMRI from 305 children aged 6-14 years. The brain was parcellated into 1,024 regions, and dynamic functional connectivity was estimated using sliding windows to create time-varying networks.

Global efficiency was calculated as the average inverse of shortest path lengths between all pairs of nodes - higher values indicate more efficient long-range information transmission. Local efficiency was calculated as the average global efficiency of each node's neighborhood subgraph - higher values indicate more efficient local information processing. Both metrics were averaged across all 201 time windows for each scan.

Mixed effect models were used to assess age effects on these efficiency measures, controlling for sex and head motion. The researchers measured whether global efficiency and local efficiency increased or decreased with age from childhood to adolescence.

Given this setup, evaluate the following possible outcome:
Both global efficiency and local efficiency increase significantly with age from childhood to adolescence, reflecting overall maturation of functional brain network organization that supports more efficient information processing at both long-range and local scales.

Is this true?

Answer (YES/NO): NO